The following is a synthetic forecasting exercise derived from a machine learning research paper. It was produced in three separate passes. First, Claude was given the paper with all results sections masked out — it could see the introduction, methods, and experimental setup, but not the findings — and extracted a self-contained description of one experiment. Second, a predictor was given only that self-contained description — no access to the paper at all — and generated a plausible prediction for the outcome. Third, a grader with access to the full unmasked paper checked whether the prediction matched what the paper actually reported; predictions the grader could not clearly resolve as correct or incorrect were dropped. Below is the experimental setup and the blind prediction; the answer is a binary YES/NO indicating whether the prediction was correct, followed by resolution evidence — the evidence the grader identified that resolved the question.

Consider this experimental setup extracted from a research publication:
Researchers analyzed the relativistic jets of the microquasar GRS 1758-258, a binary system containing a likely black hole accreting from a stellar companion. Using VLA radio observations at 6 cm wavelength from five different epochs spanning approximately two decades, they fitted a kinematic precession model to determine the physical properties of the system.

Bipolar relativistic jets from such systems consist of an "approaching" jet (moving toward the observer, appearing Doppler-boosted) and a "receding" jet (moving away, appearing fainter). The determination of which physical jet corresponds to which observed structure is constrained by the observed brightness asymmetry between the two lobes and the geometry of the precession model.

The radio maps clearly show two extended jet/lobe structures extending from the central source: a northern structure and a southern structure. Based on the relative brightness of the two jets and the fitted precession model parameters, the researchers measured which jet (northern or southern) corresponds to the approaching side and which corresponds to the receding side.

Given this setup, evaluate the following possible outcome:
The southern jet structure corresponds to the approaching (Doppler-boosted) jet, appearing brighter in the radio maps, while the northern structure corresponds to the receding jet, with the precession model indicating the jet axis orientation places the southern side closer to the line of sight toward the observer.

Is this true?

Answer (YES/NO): NO